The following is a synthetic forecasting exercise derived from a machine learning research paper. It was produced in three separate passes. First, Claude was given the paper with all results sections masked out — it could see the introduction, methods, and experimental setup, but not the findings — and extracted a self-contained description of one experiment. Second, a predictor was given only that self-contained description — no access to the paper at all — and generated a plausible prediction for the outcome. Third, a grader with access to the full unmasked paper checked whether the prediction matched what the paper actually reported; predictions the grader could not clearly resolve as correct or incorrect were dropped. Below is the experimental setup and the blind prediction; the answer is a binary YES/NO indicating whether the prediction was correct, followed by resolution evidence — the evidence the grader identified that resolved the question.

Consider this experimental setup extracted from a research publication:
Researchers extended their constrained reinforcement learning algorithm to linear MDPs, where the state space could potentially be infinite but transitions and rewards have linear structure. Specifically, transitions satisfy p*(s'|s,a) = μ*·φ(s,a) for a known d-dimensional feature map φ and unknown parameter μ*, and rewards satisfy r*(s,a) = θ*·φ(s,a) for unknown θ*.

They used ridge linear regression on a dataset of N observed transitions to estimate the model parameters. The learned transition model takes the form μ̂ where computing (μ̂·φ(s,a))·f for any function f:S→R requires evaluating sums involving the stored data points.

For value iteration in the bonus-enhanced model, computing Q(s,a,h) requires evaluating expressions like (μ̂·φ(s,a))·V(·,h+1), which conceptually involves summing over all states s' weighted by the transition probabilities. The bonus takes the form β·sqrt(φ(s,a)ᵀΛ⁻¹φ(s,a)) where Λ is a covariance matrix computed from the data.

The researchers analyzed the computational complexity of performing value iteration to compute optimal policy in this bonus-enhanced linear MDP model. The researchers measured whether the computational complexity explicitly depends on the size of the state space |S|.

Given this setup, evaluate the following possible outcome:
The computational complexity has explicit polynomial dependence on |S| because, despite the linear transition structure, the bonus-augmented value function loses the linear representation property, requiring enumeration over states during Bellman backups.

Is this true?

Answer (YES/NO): NO